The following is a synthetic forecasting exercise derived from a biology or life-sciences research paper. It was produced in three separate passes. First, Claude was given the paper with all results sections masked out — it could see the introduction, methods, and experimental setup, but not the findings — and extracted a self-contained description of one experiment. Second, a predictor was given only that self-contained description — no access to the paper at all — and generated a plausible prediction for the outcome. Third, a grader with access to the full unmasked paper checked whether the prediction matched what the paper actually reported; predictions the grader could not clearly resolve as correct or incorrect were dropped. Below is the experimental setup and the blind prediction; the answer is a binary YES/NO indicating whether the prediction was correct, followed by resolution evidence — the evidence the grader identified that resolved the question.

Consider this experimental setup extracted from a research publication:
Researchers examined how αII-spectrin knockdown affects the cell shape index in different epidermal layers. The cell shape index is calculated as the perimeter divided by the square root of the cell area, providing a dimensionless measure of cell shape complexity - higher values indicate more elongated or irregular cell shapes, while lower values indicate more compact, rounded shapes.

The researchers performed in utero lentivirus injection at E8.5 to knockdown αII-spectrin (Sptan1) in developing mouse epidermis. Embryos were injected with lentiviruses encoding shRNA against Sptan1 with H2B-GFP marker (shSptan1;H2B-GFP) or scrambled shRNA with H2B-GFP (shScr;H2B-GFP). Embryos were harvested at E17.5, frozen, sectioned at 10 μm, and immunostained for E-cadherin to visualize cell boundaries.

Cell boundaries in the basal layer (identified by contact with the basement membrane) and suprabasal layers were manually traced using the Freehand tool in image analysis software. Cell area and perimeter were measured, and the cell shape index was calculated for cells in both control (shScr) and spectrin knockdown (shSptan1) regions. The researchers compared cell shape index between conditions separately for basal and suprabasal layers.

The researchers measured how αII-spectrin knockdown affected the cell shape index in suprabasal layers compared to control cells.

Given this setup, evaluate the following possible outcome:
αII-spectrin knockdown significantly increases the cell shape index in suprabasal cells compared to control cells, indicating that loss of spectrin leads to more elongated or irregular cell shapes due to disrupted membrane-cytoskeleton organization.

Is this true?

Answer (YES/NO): NO